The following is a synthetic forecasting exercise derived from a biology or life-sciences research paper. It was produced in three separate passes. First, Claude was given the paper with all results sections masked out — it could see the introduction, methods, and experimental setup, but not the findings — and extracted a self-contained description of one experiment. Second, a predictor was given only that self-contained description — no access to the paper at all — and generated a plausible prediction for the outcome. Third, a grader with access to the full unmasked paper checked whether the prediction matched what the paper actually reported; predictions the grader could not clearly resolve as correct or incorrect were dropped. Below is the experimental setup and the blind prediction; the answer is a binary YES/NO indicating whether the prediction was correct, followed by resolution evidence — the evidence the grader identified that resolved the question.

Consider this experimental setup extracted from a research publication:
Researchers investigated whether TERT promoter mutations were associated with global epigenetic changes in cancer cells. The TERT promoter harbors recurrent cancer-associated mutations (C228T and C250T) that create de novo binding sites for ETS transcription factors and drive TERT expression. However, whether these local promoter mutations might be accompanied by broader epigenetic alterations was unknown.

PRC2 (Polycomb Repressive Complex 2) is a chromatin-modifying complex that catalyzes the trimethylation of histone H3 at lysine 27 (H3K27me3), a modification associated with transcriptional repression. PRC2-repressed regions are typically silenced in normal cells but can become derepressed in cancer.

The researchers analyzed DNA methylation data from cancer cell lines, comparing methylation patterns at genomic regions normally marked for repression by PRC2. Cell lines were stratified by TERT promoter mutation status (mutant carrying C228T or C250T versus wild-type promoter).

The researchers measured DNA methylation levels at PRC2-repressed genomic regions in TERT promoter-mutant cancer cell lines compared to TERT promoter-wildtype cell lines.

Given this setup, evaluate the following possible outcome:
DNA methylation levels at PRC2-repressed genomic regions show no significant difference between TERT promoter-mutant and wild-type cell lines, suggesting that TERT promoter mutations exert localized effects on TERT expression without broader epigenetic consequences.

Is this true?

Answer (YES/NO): NO